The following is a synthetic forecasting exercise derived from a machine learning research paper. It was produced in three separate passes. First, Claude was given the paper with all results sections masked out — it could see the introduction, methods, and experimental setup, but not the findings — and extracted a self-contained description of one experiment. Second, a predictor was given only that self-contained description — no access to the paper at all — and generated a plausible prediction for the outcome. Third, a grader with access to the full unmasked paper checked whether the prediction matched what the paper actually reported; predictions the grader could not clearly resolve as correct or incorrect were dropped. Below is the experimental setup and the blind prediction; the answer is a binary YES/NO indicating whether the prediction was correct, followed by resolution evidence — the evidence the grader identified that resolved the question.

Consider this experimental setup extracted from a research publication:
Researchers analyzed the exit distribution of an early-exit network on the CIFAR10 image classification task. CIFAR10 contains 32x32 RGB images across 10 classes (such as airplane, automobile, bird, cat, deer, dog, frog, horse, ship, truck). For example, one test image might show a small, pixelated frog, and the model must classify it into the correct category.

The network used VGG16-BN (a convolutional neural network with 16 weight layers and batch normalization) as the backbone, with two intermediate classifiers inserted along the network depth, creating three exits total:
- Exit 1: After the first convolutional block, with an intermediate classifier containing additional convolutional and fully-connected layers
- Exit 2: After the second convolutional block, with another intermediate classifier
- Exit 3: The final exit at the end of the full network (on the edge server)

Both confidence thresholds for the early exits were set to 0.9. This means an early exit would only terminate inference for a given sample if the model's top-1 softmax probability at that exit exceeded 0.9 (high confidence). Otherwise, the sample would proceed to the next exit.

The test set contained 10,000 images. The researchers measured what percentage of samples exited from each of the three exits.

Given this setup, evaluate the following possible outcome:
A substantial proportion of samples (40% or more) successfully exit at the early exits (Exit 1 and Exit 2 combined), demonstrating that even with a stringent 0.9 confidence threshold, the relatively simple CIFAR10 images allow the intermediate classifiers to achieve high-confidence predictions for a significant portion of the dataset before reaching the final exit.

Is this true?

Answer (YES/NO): YES